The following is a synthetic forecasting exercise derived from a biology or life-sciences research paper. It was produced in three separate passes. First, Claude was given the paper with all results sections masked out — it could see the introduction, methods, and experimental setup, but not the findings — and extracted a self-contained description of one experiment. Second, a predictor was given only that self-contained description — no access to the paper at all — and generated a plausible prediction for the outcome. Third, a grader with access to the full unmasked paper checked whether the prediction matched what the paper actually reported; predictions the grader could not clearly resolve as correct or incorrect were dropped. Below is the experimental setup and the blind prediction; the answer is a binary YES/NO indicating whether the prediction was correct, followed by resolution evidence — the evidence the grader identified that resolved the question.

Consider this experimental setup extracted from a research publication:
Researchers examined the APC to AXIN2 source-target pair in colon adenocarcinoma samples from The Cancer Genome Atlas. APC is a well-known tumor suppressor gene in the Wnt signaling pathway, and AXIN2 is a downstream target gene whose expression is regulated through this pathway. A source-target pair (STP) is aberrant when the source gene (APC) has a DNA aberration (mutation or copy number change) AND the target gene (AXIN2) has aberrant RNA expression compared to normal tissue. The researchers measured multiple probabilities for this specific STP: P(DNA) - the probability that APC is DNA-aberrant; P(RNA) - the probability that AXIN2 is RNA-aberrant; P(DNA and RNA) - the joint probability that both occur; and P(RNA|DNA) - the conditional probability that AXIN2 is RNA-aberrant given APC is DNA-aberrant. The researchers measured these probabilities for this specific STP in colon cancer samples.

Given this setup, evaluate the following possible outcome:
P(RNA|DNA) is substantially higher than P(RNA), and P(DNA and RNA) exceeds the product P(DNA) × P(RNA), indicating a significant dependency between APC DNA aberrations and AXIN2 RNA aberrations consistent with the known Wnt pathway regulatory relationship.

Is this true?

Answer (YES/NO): YES